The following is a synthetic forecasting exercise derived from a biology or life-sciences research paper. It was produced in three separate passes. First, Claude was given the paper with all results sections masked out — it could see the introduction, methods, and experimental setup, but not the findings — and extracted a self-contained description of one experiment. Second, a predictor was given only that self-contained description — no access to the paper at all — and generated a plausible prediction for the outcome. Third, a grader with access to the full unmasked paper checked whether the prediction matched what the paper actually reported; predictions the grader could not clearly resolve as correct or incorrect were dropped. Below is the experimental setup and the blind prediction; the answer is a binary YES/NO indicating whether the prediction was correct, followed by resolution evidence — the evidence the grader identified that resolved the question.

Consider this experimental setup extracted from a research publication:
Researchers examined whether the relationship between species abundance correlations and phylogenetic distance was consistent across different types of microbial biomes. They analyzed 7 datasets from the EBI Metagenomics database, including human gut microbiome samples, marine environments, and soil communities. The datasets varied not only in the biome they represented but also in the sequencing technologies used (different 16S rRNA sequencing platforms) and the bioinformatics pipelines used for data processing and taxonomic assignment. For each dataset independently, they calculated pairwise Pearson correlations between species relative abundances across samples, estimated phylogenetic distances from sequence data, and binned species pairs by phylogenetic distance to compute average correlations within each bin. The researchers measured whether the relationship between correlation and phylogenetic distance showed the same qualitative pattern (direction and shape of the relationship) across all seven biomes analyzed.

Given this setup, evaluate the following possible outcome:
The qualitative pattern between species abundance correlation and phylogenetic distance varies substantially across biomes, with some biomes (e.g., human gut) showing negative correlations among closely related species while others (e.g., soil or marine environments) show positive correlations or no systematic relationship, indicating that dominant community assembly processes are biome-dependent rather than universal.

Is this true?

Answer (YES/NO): NO